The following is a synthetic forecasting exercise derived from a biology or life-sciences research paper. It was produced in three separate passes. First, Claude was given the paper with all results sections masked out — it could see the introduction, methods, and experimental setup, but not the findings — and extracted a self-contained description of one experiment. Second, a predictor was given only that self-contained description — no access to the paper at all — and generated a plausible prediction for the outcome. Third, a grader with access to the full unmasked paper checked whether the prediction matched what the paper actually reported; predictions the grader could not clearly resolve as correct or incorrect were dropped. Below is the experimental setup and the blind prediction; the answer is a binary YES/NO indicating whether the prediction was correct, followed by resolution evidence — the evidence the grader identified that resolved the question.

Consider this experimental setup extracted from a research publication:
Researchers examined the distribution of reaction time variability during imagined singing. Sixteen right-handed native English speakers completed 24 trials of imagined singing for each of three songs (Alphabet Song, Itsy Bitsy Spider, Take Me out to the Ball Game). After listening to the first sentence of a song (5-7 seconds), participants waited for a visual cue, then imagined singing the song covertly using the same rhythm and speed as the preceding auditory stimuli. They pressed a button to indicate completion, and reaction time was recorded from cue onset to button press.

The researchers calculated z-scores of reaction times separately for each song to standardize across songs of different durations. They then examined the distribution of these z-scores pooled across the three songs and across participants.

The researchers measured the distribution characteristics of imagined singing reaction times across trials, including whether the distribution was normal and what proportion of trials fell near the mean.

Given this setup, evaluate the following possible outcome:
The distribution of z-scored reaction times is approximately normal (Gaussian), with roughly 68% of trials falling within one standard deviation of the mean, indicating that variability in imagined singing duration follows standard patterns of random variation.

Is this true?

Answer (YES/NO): NO